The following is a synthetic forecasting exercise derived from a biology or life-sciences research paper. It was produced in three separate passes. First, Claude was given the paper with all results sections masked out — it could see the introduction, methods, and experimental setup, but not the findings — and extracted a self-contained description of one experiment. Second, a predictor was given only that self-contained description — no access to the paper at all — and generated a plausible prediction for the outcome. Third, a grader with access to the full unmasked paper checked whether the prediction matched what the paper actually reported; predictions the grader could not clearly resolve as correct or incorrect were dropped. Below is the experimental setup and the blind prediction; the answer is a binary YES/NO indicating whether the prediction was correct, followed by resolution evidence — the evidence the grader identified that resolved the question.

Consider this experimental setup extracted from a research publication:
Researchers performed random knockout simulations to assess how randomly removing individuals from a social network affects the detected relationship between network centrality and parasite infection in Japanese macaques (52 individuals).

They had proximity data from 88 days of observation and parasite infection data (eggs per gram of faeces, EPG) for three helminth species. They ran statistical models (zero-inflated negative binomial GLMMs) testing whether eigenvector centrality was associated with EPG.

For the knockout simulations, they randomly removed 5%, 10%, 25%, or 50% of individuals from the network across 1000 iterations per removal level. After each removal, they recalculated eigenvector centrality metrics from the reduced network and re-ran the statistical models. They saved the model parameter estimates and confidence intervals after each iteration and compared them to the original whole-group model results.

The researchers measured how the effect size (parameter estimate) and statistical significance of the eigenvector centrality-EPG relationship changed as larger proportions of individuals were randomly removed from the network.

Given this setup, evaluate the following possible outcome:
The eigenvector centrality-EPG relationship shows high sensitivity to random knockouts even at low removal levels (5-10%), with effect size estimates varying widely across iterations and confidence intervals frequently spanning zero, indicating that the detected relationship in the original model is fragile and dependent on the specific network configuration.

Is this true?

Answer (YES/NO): YES